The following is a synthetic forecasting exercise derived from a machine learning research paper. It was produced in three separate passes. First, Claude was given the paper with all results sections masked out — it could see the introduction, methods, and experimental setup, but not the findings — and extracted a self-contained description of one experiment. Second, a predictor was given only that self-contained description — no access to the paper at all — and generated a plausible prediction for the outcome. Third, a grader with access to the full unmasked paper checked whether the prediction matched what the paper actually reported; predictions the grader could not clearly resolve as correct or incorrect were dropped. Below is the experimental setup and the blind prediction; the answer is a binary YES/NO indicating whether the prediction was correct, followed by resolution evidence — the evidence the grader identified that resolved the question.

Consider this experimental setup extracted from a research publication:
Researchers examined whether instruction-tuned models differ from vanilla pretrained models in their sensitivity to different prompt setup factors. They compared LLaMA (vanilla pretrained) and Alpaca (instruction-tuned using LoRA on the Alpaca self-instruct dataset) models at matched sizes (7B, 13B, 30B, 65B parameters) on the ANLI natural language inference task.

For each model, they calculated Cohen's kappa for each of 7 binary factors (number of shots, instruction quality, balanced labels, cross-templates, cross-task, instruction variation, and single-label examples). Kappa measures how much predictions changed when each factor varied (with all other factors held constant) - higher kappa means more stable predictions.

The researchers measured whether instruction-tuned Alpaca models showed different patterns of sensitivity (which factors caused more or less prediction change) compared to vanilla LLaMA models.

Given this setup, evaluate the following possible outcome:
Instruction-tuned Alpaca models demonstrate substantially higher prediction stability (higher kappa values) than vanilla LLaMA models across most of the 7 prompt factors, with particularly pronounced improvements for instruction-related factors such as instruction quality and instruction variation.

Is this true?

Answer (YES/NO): NO